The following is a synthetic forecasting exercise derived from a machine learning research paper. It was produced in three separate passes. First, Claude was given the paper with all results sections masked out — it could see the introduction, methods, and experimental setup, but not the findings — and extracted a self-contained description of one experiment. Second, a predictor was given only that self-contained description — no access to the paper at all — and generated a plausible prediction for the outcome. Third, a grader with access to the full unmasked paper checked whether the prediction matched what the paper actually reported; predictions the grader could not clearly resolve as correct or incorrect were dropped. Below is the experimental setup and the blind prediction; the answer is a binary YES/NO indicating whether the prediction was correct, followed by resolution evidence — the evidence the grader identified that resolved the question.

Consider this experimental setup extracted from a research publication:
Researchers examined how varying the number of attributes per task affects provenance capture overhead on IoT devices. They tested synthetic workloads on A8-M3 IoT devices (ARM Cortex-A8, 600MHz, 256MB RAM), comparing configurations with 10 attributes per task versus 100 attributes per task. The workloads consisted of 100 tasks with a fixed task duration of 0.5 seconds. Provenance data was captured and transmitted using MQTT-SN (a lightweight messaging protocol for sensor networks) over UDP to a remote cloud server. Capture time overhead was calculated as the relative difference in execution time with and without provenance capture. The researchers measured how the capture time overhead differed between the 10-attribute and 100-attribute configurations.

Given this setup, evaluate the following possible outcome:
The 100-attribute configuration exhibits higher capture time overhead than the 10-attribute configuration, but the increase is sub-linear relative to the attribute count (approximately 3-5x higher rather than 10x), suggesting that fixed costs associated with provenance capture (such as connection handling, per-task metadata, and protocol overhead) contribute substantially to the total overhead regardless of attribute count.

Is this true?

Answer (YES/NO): NO